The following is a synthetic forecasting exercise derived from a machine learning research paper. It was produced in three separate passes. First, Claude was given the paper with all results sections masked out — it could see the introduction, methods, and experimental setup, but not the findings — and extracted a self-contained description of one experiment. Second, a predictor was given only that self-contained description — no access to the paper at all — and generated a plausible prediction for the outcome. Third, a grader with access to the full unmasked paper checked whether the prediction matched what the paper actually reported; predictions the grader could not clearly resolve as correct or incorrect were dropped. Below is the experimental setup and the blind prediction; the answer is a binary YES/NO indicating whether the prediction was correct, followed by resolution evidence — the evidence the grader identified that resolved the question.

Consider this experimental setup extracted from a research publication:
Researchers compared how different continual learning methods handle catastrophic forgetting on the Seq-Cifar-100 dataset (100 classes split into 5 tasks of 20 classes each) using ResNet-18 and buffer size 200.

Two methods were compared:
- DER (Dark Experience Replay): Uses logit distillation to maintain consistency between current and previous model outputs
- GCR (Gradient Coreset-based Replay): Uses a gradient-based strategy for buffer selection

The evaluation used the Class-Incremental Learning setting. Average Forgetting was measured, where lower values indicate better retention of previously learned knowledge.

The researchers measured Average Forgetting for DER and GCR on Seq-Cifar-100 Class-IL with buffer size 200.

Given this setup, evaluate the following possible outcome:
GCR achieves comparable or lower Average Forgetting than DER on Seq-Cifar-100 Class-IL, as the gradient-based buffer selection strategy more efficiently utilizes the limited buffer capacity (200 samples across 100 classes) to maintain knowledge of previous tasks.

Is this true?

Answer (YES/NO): YES